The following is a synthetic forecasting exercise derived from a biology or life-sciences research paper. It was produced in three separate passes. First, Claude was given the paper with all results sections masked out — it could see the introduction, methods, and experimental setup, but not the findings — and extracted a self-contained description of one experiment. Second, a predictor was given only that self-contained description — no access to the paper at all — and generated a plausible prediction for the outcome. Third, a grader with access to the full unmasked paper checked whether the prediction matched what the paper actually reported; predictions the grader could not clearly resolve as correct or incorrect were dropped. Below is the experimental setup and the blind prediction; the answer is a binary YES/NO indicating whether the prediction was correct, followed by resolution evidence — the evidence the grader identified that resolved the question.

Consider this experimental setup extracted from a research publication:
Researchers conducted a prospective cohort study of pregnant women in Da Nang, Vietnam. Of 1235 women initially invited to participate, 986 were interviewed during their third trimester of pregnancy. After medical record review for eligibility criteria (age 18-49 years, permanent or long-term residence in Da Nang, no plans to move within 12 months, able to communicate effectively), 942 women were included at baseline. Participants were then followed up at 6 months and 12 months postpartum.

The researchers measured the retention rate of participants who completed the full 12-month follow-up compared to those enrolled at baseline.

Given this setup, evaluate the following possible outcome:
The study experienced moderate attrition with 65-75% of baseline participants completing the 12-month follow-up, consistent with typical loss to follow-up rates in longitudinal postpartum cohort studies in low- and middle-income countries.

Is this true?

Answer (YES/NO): YES